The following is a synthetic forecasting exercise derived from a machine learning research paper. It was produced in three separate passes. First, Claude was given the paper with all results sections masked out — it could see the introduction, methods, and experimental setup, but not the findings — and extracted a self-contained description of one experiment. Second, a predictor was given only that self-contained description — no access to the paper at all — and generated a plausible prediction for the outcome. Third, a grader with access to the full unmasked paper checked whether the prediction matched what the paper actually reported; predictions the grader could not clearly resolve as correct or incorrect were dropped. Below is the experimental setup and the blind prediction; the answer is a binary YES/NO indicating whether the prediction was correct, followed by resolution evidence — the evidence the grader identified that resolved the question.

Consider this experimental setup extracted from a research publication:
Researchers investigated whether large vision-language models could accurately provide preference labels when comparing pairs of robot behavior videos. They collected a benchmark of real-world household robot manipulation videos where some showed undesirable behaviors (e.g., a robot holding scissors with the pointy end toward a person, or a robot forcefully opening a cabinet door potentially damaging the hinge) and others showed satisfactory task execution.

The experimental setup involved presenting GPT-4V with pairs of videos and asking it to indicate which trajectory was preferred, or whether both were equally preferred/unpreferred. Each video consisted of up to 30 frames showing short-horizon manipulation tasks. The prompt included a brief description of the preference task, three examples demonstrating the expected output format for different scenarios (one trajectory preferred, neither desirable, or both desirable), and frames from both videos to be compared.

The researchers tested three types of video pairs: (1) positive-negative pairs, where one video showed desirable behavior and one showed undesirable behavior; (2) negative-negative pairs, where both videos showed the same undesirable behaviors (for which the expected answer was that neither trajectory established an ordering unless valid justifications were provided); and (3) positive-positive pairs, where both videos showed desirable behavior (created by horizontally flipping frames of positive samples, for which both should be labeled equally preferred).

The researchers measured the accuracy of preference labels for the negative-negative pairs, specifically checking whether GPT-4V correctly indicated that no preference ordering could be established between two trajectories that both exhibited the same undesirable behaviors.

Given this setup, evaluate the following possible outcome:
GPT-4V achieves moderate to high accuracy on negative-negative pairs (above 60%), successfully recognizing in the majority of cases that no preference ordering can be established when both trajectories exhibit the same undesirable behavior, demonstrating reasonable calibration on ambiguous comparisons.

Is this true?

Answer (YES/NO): NO